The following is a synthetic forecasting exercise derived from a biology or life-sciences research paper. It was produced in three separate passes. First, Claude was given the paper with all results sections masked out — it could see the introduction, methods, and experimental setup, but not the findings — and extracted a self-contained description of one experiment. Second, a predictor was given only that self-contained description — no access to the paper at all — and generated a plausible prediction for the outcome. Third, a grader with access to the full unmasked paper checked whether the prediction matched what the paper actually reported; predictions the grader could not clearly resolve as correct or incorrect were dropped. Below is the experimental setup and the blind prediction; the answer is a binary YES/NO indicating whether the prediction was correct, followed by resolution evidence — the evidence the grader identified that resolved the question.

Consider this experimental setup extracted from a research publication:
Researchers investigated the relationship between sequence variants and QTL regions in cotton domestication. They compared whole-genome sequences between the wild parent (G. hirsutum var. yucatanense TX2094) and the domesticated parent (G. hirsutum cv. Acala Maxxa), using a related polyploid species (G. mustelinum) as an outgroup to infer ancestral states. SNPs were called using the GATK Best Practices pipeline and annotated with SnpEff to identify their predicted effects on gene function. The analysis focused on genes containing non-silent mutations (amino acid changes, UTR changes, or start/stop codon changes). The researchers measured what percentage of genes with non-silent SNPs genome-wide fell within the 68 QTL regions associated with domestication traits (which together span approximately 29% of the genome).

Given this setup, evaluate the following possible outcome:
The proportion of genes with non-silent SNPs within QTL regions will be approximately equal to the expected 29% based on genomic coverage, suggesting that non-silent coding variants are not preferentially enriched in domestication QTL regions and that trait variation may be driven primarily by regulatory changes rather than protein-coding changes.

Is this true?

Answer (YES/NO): NO